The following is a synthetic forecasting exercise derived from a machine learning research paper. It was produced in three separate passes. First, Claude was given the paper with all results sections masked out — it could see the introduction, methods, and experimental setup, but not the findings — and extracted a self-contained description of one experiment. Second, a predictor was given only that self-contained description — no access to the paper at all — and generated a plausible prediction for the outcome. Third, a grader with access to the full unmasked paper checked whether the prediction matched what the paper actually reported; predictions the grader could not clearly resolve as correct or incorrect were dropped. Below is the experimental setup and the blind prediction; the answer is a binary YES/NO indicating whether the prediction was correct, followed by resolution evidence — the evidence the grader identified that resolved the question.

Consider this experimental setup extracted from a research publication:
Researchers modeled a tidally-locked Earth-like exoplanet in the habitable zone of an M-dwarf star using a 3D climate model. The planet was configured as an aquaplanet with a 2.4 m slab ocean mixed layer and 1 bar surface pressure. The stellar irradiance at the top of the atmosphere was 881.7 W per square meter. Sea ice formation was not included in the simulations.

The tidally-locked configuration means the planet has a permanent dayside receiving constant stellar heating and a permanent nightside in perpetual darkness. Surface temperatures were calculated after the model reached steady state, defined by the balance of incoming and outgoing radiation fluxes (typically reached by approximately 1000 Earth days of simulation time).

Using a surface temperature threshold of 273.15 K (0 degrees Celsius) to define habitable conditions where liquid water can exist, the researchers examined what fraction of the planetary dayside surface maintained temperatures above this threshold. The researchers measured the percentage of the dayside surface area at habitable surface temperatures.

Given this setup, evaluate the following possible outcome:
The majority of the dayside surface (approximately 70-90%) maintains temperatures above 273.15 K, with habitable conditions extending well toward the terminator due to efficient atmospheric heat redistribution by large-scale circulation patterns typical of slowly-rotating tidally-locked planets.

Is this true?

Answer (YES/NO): NO